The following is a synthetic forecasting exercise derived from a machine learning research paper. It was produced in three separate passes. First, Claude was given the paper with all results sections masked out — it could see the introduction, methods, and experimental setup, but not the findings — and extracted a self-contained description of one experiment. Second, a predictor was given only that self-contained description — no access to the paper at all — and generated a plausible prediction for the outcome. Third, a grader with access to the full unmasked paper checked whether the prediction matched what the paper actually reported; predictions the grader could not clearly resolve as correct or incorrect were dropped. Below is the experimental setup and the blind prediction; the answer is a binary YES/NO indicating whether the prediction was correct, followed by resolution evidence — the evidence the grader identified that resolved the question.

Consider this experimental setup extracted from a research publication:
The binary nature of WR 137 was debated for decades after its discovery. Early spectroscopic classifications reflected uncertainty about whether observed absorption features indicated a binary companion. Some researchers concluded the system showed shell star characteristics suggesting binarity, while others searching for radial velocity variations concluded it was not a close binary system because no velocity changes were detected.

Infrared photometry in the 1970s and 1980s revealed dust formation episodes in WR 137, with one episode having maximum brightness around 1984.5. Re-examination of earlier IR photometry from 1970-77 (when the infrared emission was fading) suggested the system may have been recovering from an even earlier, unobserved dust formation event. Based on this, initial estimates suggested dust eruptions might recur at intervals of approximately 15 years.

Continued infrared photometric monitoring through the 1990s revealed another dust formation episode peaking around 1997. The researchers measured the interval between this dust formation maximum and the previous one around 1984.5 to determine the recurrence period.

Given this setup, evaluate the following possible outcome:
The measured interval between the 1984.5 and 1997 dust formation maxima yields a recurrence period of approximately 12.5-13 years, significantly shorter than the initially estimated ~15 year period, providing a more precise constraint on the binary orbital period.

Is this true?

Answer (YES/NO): NO